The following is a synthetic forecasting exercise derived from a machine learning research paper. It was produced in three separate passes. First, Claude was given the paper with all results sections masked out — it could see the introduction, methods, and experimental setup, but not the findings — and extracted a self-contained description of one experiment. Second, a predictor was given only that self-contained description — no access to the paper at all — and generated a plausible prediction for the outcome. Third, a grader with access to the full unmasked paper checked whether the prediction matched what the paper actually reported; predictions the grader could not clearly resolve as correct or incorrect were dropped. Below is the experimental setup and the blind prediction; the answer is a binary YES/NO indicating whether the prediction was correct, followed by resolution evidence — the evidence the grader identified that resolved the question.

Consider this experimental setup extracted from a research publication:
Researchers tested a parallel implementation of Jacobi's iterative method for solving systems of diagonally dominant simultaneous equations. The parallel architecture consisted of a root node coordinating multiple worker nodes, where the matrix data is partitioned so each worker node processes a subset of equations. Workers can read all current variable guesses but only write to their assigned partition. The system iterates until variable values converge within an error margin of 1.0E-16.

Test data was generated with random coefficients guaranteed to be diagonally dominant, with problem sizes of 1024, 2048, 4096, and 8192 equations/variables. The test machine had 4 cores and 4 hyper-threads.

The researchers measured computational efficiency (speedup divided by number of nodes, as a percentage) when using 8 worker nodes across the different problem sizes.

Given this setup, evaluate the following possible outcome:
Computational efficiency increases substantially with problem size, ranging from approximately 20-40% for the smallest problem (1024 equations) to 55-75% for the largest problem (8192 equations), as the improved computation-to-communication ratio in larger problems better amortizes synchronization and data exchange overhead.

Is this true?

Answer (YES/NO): NO